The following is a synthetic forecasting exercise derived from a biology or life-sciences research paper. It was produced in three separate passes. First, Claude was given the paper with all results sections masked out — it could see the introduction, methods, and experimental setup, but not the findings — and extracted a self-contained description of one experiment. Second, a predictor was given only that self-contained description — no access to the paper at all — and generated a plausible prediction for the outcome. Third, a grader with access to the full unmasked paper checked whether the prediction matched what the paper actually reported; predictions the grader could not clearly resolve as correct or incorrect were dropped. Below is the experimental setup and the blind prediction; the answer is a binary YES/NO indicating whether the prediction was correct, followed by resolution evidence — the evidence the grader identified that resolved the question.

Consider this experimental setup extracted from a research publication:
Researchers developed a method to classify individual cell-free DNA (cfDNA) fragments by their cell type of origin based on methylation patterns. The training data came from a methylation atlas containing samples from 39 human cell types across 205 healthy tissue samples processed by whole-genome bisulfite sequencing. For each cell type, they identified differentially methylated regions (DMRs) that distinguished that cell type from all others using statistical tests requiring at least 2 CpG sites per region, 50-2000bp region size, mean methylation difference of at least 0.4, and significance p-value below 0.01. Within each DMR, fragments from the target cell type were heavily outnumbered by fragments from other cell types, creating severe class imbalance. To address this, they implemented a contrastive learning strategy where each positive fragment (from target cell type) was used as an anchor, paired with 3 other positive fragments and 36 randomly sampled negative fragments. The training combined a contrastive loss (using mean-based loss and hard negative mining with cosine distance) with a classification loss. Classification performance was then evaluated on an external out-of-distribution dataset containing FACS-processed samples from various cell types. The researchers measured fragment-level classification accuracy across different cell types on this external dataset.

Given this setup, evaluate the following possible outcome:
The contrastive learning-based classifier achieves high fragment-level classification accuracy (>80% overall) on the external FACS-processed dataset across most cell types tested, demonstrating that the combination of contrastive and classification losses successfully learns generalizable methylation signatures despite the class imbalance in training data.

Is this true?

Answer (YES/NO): NO